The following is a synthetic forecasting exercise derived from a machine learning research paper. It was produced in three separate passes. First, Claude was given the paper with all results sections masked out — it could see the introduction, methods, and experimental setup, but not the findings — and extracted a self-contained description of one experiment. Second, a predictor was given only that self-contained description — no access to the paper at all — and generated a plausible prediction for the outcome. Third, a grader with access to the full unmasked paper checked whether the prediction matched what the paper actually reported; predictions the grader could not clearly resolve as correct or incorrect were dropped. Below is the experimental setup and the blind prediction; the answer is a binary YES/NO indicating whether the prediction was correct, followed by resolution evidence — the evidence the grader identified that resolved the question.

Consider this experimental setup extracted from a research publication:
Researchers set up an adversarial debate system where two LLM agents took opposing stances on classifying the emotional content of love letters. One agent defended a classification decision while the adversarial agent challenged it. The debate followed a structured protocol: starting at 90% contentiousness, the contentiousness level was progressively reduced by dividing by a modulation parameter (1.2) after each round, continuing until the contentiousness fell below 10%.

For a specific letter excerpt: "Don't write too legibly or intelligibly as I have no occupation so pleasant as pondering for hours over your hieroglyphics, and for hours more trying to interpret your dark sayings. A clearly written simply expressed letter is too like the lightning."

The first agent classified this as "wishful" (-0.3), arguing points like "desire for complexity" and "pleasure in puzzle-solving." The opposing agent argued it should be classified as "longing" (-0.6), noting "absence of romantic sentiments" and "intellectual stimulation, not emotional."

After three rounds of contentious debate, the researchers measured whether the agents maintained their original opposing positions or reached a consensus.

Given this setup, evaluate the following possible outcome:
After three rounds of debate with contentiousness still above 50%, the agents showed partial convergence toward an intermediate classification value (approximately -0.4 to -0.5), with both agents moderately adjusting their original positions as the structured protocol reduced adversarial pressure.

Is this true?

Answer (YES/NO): NO